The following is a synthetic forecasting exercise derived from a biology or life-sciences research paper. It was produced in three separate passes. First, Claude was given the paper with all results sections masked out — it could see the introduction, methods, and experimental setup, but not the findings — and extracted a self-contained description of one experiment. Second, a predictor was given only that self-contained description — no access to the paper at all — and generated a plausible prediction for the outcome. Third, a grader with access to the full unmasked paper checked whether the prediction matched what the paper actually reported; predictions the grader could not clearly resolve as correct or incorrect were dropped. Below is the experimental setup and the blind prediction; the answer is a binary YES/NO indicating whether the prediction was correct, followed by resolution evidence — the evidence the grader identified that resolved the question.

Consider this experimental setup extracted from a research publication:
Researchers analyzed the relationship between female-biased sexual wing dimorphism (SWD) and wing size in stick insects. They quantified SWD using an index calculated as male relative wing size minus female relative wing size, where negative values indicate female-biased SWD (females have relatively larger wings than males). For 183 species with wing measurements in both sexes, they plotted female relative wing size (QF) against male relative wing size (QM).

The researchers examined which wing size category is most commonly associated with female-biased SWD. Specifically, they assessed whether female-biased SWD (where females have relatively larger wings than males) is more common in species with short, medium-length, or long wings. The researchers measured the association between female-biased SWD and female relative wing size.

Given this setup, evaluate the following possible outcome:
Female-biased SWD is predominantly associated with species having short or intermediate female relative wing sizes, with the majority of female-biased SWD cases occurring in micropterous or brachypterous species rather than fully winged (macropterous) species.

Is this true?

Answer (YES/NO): NO